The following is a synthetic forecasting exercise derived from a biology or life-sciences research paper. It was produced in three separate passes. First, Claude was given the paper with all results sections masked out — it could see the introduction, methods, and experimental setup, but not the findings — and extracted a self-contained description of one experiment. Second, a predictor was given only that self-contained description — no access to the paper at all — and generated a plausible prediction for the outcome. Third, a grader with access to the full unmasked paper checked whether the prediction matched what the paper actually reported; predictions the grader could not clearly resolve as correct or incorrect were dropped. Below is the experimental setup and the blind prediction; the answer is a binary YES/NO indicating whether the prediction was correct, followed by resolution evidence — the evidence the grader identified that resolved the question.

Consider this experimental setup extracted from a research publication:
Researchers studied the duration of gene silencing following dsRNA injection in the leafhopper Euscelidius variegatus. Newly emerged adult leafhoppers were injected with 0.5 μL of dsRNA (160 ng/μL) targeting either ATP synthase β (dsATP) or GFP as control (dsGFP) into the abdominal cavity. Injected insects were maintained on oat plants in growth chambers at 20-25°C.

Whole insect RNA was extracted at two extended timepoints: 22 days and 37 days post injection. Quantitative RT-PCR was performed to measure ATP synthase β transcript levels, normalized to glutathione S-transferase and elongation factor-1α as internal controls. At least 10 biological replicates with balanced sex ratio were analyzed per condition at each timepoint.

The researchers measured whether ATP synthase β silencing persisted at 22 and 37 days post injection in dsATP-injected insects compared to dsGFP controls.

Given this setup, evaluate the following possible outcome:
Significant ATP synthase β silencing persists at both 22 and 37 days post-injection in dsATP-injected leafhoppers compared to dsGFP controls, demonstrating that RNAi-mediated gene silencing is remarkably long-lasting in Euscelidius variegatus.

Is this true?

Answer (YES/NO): YES